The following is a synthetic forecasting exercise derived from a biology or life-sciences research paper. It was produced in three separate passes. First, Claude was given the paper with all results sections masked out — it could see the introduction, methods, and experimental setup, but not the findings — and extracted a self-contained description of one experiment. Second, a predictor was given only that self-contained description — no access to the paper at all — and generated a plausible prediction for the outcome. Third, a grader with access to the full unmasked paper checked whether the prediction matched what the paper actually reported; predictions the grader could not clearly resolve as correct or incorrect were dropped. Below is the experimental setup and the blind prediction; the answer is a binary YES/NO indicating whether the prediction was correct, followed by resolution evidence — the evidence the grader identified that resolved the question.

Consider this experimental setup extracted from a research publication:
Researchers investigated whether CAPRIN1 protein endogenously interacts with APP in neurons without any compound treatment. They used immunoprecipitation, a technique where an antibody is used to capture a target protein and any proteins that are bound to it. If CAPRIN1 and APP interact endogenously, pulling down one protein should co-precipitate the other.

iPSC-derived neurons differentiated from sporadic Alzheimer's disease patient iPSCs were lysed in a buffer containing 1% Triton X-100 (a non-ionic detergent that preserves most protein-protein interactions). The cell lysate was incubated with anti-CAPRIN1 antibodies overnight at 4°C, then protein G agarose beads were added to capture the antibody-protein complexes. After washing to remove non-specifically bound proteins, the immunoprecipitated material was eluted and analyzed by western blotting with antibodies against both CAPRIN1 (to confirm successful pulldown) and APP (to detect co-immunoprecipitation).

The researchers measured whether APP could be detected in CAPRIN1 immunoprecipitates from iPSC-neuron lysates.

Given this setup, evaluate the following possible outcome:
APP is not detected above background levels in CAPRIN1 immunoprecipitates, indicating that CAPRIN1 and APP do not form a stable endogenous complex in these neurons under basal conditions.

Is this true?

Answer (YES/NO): NO